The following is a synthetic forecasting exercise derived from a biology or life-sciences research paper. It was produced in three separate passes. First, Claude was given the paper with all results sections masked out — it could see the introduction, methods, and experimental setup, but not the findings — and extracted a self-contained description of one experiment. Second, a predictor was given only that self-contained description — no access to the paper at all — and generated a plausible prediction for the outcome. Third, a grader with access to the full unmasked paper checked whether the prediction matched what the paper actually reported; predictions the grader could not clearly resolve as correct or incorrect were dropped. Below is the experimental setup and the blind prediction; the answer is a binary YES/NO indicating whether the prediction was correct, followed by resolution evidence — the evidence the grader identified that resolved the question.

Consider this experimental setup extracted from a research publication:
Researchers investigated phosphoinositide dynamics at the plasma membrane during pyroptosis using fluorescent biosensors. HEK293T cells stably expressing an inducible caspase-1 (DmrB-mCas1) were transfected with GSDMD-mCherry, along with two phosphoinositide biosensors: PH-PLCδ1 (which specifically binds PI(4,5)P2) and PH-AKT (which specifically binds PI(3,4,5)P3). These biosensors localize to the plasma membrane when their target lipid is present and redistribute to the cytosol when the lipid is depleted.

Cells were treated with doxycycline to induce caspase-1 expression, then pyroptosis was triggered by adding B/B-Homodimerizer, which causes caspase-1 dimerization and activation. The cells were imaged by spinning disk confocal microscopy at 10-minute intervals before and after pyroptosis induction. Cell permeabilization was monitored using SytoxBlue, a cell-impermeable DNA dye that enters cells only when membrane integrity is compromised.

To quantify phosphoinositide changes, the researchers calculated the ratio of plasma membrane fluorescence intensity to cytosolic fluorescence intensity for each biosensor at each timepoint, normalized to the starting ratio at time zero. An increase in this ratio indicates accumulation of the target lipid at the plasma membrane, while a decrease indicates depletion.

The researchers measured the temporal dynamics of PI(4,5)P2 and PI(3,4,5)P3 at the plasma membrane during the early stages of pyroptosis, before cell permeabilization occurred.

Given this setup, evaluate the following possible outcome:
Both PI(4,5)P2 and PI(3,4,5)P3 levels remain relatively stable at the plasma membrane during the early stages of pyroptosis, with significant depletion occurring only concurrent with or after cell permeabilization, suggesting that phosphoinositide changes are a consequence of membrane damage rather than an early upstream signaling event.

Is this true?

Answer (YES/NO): NO